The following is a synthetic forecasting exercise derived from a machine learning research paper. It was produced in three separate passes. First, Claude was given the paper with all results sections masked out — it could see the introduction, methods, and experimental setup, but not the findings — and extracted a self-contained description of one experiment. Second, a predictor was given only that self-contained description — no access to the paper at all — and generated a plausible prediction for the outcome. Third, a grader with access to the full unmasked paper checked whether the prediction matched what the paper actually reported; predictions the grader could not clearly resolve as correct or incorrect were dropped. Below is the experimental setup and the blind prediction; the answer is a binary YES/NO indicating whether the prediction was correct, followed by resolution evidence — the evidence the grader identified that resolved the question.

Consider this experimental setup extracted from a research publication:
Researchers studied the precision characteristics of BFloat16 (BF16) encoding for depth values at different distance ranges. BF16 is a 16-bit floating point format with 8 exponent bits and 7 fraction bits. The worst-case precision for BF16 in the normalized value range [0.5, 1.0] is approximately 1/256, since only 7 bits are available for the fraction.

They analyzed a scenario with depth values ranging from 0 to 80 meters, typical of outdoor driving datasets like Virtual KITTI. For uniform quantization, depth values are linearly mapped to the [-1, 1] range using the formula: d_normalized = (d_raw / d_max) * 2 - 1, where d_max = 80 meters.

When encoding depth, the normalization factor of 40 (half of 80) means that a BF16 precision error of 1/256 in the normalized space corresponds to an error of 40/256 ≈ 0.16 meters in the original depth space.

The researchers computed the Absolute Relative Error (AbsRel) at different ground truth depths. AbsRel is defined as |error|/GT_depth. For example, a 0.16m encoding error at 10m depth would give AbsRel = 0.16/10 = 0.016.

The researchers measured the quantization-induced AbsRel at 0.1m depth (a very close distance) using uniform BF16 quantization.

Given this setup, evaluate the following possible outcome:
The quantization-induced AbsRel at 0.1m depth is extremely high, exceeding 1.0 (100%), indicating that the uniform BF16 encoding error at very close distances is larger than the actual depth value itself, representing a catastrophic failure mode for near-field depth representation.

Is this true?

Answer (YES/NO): YES